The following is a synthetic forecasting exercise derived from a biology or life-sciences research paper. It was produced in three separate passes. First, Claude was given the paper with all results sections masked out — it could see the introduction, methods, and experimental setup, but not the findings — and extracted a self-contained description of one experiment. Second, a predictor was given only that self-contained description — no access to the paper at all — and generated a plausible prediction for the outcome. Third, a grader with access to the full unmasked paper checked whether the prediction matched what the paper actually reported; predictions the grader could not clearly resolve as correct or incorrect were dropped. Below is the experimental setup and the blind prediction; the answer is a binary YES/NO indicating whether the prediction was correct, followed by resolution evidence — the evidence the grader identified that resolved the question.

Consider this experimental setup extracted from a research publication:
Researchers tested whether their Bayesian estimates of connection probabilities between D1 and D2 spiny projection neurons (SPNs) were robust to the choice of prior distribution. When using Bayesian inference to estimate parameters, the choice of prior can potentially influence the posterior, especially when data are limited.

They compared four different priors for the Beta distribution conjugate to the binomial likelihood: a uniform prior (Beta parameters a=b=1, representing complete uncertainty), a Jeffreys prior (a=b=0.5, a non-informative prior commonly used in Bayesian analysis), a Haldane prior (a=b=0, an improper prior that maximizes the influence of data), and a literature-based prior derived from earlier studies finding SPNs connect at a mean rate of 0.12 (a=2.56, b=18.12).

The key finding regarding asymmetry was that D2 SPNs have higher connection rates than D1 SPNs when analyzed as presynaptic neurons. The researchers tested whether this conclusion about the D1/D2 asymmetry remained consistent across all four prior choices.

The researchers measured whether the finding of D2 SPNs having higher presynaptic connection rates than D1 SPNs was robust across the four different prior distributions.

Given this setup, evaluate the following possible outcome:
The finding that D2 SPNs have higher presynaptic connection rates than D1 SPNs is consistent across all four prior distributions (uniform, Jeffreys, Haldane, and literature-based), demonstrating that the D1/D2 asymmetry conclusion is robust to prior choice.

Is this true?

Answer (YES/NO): YES